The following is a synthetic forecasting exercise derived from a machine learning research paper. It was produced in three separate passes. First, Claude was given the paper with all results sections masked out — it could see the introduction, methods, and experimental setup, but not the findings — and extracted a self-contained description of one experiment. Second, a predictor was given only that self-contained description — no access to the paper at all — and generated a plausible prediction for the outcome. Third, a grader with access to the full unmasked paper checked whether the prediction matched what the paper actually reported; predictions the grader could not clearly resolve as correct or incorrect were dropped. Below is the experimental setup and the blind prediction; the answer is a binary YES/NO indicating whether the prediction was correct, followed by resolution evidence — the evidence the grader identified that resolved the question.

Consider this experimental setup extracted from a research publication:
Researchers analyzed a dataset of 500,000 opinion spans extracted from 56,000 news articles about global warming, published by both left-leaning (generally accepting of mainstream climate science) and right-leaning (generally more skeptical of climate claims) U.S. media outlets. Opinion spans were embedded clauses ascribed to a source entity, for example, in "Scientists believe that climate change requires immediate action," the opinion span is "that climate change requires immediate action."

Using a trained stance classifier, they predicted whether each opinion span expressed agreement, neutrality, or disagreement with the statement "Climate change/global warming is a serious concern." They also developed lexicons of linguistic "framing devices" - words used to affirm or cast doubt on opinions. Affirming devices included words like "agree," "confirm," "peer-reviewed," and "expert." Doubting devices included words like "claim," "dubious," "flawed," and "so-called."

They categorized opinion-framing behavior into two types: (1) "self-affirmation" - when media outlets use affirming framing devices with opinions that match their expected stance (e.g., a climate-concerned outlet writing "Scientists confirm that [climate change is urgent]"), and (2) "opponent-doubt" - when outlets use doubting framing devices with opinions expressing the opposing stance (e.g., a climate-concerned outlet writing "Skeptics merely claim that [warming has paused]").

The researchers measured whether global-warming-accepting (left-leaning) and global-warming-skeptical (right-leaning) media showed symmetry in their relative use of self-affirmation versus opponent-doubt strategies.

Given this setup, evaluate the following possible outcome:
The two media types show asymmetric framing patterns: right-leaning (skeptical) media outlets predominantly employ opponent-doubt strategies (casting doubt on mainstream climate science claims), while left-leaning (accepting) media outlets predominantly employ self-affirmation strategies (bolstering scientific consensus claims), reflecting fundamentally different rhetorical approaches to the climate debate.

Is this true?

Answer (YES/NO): NO